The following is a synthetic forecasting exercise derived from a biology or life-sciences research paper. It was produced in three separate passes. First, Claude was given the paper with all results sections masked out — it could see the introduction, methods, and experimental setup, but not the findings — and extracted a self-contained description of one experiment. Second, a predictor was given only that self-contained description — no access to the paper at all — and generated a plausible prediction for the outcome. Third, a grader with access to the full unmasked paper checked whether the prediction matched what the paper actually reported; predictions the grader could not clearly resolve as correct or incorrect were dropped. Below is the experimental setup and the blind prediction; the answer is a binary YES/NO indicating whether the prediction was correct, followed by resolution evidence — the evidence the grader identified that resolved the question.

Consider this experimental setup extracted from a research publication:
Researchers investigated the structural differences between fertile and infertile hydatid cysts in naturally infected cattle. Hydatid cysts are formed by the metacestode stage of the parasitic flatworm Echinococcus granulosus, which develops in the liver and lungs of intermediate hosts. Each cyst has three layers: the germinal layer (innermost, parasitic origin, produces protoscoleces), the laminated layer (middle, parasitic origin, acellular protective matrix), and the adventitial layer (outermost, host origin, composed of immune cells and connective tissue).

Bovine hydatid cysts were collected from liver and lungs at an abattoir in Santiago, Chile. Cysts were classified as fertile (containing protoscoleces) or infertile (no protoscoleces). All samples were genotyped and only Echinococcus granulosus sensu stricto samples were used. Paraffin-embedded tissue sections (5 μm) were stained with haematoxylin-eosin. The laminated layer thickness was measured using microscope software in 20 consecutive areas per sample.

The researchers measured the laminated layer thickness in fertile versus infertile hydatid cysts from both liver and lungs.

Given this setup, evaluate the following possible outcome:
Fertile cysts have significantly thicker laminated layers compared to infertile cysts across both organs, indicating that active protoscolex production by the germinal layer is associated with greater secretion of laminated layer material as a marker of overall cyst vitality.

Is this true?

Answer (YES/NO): YES